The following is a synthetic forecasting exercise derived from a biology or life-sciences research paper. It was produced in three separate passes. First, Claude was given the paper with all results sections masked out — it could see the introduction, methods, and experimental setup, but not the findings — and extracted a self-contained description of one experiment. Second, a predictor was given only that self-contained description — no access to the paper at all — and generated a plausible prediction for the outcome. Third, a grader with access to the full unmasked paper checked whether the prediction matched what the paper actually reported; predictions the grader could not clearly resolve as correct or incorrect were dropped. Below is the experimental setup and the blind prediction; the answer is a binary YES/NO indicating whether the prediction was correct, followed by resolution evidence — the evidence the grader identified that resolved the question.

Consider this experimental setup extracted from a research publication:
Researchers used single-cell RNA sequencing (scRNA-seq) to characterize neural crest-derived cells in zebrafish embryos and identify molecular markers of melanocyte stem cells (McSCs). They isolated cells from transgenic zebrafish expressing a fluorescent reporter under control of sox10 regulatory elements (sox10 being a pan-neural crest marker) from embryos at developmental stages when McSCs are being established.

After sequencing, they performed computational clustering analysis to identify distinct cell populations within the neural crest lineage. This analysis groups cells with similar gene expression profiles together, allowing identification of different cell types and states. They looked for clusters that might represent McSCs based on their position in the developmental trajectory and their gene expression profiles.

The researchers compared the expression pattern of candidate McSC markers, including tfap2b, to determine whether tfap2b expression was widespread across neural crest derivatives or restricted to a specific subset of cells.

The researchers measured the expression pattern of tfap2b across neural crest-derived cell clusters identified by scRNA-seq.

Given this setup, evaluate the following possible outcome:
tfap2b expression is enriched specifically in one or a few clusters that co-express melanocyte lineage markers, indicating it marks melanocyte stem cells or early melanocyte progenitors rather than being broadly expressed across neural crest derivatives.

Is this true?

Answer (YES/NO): YES